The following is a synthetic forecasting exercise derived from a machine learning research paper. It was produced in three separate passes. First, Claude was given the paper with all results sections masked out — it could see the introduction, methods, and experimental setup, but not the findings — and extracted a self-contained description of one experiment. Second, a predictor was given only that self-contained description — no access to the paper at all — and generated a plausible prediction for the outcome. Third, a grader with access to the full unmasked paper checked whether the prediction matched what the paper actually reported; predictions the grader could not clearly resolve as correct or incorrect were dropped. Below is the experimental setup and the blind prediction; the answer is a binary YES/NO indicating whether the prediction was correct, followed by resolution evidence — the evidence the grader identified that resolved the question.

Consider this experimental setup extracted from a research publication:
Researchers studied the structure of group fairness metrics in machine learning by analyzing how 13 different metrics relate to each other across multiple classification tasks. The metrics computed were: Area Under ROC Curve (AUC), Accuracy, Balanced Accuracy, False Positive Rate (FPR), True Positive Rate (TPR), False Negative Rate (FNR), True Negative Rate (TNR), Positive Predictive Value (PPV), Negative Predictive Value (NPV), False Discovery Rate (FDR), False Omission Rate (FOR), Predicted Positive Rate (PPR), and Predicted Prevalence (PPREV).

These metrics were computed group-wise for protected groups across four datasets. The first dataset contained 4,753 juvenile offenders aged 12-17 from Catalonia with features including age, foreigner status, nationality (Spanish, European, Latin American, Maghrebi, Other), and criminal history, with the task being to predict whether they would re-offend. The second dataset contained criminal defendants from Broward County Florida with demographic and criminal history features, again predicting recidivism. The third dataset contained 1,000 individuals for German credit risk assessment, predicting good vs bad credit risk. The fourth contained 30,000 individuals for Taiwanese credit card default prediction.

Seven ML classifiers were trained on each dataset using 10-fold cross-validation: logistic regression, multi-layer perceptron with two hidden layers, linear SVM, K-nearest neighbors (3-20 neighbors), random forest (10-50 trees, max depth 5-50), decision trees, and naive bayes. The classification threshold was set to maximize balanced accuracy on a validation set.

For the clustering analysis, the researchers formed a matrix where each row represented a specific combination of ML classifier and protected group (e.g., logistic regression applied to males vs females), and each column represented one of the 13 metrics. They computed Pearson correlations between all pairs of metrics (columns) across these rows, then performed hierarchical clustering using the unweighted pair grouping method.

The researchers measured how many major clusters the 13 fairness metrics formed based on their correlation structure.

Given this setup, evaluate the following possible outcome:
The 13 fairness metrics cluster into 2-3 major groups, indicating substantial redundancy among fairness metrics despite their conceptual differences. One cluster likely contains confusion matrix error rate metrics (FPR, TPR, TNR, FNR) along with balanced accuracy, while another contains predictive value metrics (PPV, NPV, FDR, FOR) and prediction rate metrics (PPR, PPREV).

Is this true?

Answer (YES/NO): NO